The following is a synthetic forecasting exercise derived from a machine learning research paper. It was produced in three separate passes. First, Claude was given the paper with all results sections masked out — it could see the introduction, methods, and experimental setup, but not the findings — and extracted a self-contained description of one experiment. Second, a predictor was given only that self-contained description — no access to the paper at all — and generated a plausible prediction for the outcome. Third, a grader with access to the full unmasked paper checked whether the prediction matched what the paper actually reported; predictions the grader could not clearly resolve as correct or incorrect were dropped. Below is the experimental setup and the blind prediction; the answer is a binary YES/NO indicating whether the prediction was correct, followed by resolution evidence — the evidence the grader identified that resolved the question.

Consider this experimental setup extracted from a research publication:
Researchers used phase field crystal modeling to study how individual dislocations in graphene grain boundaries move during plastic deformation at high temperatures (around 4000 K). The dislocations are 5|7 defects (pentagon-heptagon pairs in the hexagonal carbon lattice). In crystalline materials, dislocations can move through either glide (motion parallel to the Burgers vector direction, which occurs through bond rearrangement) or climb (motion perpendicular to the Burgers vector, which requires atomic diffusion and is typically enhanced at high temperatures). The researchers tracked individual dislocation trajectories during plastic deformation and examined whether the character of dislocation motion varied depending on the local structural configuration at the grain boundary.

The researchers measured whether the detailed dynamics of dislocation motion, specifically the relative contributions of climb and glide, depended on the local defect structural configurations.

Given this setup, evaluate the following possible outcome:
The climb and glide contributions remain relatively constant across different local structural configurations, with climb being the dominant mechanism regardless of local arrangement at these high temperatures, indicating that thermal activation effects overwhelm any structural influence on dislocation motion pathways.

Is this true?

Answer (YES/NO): NO